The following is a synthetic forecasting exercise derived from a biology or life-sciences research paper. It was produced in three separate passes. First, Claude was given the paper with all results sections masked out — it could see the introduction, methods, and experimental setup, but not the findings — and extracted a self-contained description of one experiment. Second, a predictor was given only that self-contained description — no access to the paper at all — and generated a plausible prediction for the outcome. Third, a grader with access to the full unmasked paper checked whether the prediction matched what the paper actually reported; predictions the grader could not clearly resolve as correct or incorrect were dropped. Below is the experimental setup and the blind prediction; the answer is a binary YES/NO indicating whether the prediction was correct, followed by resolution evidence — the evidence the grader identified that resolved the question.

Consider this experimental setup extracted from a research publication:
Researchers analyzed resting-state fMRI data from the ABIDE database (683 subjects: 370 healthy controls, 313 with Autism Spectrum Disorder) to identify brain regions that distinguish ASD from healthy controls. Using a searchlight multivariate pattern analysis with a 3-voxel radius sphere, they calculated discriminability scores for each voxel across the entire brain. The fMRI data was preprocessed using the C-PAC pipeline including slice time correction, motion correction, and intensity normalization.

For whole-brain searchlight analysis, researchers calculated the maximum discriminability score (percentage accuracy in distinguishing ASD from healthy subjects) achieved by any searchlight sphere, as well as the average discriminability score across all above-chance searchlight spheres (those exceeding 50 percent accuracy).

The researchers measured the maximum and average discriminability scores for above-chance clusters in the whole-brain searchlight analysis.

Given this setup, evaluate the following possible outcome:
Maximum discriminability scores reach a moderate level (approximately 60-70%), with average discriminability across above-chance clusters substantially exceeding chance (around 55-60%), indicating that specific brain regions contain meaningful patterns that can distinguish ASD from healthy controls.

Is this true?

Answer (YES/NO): NO